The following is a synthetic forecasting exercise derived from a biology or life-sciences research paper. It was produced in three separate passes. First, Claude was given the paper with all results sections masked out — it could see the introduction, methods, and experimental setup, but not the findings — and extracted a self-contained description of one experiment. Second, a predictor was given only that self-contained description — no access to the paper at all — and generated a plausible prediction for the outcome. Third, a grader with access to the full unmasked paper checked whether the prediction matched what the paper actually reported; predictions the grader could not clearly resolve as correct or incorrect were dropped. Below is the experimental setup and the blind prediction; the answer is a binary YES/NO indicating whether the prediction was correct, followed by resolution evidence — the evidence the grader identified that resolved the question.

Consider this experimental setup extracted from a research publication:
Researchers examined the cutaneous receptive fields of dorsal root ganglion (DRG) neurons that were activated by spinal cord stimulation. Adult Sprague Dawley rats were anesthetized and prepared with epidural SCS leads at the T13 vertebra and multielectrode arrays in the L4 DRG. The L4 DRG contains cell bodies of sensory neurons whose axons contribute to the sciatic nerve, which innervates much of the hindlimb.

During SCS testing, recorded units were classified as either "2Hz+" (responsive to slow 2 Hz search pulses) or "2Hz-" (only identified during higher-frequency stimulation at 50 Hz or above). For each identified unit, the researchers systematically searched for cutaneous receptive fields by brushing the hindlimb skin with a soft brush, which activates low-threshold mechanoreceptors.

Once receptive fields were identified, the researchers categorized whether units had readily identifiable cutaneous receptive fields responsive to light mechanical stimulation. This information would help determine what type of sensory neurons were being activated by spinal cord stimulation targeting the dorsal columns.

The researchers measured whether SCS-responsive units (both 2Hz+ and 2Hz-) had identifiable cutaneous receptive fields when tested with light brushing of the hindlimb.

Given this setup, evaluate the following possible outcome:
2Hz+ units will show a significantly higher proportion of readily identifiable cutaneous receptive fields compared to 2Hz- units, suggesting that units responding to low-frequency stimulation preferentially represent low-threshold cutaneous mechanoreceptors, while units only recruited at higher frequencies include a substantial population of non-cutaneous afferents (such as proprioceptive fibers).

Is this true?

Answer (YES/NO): NO